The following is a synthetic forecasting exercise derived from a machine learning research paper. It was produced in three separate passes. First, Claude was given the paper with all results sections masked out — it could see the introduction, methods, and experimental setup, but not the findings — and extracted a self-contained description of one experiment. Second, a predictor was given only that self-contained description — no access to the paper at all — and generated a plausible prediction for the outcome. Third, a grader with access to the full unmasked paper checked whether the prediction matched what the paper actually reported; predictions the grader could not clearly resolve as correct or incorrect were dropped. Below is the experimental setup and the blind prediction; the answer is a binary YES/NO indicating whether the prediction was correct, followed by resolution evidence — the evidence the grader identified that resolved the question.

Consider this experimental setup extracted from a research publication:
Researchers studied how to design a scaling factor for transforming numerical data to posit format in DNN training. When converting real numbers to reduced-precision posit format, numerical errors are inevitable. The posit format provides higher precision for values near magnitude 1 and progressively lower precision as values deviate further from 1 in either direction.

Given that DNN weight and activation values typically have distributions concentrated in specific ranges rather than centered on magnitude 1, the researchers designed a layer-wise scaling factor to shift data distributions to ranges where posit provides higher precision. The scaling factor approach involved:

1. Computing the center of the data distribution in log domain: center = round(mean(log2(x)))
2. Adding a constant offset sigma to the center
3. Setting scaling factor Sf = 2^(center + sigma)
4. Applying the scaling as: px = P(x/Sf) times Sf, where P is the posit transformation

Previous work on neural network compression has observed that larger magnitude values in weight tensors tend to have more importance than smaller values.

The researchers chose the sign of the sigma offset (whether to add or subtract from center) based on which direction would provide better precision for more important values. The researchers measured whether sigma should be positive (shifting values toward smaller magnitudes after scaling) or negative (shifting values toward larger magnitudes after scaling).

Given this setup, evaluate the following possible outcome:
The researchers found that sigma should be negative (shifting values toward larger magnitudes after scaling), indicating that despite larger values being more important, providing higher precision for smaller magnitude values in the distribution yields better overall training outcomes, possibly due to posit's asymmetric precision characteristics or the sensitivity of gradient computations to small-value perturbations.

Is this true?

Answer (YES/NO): NO